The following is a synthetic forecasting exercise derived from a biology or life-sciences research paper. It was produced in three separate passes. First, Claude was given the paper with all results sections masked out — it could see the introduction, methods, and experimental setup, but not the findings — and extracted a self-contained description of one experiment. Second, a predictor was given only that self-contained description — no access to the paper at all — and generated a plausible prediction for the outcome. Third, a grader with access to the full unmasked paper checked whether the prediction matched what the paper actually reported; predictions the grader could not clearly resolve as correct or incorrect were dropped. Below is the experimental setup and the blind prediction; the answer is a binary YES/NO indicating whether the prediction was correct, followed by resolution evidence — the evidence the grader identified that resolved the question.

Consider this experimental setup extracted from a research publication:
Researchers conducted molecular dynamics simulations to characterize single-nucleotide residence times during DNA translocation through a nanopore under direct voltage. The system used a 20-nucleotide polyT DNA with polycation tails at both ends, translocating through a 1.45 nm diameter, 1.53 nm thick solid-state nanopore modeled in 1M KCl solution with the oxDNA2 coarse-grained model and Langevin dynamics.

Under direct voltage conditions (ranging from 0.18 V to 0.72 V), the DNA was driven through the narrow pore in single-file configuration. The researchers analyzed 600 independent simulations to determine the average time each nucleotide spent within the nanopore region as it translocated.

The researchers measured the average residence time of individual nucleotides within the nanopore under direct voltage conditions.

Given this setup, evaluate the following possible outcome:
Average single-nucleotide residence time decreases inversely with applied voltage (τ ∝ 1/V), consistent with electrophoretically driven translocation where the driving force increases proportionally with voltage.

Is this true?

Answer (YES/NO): NO